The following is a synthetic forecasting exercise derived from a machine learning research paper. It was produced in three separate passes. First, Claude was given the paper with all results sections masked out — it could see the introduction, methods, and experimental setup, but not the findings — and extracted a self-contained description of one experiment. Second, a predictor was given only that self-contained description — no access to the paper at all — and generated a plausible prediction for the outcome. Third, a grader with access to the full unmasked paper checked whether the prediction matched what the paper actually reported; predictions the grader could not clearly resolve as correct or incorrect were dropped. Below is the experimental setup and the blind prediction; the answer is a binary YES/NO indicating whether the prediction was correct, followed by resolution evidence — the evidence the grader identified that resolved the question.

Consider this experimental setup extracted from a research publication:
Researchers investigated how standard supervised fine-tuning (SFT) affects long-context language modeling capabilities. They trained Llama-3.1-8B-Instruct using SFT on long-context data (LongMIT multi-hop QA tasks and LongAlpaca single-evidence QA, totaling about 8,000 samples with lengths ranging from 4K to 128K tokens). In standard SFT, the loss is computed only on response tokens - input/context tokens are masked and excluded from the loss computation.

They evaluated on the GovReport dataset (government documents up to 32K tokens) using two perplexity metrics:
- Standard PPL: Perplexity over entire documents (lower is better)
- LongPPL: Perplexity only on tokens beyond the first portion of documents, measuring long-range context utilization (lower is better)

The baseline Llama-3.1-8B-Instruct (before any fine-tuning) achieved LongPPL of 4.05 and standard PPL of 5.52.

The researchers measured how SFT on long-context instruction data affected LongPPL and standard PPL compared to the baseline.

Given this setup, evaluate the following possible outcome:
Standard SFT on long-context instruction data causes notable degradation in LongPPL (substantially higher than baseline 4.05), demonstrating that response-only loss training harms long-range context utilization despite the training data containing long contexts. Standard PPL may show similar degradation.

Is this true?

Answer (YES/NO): NO